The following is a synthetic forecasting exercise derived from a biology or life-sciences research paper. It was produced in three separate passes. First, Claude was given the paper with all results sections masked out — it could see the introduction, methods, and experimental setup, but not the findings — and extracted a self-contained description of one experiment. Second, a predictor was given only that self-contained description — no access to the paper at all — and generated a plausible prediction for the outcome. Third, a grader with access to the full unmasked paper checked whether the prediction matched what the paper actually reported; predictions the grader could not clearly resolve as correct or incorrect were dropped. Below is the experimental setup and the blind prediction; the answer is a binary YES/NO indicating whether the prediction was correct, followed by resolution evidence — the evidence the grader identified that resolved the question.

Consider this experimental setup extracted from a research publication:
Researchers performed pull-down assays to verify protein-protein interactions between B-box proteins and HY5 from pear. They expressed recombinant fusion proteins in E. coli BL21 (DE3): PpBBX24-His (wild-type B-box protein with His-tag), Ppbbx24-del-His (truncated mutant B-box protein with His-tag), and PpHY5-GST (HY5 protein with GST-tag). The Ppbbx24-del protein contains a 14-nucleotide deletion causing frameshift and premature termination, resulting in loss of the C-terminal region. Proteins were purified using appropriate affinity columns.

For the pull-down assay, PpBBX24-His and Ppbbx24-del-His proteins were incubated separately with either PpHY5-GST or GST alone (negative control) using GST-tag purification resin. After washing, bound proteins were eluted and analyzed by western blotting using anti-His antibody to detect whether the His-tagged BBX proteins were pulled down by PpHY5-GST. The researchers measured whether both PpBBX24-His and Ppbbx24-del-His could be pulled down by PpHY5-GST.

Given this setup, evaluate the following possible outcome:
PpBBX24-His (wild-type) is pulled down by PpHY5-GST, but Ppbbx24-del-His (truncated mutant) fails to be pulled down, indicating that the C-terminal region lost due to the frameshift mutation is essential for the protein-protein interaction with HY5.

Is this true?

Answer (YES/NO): YES